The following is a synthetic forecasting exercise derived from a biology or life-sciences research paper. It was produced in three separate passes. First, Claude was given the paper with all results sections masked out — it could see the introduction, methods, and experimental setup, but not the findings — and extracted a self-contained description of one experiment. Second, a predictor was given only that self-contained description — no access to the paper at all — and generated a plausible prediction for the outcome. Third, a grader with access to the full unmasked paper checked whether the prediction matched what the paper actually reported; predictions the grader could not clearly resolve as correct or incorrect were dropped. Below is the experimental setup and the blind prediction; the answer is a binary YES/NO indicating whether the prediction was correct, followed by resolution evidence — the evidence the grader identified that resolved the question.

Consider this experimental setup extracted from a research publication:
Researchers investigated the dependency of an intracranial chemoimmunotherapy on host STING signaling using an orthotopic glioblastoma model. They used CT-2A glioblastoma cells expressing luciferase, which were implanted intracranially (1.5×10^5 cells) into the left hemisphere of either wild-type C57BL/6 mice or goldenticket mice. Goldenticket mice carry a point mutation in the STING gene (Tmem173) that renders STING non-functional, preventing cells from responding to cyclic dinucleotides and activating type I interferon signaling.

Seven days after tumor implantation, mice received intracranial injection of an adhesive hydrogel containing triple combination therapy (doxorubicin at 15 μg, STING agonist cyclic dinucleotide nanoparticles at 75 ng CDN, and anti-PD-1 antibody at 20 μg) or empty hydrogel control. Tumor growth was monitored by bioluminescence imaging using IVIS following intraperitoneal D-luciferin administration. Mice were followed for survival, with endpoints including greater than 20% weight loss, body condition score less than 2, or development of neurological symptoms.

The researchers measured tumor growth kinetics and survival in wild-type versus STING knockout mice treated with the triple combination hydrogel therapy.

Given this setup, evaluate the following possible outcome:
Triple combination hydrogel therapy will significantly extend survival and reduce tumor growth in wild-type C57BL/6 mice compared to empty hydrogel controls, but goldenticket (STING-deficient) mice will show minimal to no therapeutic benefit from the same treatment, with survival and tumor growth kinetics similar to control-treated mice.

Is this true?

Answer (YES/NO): YES